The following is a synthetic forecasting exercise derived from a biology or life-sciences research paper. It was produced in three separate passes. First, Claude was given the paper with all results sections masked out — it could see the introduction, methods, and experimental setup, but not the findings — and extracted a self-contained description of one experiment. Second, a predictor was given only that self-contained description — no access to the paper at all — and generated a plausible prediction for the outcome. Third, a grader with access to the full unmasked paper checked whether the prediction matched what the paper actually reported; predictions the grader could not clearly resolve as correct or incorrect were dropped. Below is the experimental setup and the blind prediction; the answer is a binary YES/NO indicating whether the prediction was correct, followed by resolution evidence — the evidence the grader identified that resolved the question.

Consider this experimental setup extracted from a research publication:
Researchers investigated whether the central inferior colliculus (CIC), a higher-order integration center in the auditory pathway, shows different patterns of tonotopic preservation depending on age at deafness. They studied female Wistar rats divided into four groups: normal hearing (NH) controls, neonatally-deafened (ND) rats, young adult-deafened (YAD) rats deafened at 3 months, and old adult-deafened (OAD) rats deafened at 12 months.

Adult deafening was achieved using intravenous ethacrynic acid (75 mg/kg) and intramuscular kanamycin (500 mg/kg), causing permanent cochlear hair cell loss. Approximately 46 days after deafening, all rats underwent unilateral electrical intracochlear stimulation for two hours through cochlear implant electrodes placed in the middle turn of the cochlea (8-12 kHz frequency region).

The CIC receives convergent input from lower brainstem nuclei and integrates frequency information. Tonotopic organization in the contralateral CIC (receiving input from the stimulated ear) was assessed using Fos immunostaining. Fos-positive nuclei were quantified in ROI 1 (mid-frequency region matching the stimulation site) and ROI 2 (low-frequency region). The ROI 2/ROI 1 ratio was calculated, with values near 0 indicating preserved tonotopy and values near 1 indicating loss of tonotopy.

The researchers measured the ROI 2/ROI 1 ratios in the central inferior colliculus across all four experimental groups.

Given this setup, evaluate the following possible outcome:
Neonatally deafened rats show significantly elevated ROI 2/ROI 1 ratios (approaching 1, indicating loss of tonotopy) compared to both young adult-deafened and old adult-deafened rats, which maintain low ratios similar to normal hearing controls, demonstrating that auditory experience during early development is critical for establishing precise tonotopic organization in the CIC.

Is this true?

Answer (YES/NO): NO